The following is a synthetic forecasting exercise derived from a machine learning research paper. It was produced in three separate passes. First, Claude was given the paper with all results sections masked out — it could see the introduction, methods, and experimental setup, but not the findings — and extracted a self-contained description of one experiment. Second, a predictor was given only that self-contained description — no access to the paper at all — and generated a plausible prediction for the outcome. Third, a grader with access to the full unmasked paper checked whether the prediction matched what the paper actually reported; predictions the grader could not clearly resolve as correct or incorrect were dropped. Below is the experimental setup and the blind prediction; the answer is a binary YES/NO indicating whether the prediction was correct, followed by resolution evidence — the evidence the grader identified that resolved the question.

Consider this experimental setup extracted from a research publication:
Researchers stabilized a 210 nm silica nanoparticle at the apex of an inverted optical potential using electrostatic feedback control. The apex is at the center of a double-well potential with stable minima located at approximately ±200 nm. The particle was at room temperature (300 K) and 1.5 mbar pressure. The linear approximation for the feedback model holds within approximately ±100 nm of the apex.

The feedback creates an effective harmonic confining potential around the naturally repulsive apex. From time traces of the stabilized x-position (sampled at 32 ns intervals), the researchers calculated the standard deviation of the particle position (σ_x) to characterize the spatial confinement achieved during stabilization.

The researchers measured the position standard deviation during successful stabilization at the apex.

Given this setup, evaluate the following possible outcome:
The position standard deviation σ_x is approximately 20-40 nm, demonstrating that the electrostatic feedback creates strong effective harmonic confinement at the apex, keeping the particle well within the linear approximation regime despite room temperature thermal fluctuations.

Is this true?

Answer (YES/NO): NO